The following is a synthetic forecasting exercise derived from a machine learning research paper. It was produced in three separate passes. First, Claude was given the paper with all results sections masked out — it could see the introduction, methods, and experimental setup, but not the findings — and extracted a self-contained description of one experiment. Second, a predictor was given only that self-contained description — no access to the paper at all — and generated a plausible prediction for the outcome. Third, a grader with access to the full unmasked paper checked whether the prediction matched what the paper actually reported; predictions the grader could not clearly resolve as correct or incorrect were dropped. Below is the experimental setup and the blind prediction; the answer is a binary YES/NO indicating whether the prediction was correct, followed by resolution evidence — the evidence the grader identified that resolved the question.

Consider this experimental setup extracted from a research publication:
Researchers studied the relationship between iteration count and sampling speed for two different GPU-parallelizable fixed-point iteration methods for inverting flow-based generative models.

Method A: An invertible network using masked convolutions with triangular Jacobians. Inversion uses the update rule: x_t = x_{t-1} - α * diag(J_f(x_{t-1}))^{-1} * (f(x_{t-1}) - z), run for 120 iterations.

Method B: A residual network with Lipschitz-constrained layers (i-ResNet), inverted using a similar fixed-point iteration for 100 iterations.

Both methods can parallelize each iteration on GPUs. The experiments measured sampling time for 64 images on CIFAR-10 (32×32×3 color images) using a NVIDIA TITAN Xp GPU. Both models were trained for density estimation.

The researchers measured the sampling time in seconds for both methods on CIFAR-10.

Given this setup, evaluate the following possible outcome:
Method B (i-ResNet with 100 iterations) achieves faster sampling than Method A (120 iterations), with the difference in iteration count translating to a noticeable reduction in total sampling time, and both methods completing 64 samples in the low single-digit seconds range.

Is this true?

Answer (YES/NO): NO